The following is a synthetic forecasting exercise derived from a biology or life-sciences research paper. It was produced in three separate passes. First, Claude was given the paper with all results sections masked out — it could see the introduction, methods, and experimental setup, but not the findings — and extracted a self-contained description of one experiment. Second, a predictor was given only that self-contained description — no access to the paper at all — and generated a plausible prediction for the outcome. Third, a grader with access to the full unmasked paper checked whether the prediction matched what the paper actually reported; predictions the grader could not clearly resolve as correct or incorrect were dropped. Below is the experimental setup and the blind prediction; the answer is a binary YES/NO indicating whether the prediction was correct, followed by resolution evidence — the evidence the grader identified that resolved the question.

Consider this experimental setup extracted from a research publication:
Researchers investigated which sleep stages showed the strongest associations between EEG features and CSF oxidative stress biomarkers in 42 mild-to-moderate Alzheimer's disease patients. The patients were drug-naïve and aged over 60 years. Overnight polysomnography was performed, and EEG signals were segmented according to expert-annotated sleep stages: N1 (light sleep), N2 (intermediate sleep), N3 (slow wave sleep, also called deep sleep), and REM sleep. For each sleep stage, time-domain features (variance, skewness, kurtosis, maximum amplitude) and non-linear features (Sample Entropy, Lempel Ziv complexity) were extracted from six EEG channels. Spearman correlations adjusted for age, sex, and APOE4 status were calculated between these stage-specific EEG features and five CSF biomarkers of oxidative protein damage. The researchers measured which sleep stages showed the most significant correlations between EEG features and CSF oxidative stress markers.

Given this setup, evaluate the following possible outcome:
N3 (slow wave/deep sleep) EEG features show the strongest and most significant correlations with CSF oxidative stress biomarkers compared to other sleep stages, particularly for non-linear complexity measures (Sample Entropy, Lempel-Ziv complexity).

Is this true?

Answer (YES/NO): NO